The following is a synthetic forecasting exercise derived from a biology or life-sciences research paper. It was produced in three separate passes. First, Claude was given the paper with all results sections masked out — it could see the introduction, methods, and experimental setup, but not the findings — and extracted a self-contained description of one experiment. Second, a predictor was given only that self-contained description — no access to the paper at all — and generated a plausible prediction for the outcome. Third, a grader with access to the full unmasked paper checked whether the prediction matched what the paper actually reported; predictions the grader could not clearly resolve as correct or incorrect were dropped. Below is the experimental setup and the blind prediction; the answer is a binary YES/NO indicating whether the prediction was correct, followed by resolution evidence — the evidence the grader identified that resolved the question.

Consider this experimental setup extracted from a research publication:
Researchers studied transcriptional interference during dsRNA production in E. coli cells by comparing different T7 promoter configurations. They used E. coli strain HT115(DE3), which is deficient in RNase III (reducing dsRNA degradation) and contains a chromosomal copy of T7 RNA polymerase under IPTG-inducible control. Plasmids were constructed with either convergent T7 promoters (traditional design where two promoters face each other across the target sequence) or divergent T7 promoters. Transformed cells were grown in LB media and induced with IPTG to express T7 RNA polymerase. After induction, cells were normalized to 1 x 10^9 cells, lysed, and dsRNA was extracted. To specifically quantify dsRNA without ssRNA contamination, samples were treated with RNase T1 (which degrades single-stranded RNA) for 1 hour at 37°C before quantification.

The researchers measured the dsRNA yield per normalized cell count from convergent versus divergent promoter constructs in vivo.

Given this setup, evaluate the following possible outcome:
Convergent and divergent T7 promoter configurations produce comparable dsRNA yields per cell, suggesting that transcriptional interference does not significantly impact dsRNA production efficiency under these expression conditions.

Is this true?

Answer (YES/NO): NO